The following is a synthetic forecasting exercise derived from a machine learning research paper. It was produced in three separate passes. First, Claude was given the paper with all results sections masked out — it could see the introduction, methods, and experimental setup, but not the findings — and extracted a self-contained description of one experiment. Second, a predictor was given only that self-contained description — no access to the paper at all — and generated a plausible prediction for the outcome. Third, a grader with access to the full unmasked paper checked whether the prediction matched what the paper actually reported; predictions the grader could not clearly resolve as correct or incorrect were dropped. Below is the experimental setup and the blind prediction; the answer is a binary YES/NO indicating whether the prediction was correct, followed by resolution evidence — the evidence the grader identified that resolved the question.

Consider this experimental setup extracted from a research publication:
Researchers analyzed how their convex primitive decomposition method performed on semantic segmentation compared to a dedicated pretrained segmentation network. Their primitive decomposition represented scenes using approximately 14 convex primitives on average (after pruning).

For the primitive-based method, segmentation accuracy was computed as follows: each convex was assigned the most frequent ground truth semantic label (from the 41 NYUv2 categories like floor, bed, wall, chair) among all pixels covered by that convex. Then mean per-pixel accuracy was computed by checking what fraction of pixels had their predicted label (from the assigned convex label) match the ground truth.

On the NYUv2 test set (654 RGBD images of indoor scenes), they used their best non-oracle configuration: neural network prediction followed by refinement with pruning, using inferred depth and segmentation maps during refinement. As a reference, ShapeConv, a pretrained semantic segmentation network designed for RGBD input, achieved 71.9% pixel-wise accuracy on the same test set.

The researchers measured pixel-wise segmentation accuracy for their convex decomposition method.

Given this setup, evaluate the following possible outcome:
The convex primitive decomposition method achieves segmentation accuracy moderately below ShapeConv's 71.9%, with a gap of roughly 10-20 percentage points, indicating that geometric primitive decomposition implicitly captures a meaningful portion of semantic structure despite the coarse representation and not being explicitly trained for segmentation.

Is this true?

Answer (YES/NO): YES